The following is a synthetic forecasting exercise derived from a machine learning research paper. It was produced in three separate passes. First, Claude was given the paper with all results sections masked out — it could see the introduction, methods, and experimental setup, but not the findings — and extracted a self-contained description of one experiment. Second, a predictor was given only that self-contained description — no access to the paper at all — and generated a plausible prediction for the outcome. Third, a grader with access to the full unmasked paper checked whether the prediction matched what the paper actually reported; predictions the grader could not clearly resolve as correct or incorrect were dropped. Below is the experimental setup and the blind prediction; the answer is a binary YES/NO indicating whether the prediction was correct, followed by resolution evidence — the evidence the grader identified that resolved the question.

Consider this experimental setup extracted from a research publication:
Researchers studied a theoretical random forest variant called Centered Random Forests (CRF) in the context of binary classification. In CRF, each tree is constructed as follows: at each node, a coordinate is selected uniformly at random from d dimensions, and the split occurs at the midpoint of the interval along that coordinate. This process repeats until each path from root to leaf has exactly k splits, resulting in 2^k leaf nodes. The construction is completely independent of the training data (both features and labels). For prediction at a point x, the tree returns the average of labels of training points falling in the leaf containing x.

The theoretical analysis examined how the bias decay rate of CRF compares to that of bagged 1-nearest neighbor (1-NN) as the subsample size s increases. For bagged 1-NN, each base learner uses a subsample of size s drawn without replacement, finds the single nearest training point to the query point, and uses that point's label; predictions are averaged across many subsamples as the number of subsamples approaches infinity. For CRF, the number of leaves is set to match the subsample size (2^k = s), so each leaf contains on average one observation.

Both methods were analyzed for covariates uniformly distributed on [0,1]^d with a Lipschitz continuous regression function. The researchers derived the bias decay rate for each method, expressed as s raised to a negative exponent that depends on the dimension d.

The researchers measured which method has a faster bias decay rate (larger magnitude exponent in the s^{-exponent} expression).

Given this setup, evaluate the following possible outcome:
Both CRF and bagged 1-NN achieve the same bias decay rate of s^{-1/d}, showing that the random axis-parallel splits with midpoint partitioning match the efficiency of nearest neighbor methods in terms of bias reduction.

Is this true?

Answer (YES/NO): NO